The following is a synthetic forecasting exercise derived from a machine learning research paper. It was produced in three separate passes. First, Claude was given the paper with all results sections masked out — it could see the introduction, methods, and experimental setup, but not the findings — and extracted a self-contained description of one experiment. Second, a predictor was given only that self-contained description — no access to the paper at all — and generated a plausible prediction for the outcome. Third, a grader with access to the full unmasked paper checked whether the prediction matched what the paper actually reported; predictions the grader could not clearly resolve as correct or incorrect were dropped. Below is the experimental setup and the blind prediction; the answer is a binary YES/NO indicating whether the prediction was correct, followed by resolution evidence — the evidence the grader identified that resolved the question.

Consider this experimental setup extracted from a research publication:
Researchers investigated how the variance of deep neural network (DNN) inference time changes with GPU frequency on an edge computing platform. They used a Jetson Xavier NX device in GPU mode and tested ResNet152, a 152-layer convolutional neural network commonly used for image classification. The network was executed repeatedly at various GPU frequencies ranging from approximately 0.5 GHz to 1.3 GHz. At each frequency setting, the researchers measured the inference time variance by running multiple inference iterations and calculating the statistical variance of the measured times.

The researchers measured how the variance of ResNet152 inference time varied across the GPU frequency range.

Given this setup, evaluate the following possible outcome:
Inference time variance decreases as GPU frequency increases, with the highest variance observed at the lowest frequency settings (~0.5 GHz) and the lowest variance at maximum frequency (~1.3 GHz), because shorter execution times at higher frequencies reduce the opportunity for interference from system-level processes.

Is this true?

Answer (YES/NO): NO